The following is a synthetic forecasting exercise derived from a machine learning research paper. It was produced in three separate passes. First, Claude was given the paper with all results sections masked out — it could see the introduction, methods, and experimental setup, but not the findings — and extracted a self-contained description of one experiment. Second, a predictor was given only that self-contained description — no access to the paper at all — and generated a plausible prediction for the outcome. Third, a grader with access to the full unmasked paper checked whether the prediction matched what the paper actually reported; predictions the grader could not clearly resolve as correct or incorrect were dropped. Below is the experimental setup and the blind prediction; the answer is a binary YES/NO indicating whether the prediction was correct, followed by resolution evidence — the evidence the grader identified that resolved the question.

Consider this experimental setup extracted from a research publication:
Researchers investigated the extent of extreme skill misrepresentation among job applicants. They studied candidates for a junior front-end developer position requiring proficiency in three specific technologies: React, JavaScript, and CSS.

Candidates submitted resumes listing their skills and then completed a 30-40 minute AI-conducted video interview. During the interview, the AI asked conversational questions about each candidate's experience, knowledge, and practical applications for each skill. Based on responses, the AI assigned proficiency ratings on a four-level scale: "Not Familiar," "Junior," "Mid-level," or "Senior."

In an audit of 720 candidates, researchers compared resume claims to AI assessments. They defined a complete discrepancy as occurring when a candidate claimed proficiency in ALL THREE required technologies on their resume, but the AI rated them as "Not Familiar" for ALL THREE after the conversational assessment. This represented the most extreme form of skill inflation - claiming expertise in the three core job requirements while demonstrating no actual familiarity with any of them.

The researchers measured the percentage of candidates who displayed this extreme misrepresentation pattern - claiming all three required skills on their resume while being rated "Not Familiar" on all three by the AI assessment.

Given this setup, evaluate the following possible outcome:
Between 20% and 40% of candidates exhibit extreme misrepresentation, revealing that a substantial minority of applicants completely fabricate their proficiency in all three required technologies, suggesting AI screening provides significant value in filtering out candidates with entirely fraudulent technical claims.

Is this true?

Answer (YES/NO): NO